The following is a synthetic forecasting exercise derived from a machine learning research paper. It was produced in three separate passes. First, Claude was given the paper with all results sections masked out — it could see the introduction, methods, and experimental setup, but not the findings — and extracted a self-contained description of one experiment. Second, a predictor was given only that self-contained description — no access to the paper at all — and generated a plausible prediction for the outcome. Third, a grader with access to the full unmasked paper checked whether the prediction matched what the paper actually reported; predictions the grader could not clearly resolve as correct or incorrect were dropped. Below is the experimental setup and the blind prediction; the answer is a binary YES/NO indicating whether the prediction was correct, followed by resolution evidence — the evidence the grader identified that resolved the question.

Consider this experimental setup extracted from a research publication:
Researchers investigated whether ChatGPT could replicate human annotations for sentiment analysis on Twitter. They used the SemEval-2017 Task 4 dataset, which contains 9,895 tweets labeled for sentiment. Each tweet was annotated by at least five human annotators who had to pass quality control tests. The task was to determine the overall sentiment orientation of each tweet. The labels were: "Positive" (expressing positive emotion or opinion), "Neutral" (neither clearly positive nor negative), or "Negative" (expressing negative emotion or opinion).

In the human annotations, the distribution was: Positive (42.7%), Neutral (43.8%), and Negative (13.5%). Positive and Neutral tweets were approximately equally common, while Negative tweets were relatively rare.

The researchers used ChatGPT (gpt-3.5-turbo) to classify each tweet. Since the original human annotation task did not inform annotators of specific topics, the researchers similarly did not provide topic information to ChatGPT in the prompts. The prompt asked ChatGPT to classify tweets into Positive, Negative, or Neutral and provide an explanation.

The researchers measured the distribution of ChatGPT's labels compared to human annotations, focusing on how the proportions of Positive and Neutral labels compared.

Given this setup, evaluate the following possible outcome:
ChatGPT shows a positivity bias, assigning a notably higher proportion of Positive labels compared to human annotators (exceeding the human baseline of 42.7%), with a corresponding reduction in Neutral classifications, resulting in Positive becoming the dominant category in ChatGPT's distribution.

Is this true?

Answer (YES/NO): NO